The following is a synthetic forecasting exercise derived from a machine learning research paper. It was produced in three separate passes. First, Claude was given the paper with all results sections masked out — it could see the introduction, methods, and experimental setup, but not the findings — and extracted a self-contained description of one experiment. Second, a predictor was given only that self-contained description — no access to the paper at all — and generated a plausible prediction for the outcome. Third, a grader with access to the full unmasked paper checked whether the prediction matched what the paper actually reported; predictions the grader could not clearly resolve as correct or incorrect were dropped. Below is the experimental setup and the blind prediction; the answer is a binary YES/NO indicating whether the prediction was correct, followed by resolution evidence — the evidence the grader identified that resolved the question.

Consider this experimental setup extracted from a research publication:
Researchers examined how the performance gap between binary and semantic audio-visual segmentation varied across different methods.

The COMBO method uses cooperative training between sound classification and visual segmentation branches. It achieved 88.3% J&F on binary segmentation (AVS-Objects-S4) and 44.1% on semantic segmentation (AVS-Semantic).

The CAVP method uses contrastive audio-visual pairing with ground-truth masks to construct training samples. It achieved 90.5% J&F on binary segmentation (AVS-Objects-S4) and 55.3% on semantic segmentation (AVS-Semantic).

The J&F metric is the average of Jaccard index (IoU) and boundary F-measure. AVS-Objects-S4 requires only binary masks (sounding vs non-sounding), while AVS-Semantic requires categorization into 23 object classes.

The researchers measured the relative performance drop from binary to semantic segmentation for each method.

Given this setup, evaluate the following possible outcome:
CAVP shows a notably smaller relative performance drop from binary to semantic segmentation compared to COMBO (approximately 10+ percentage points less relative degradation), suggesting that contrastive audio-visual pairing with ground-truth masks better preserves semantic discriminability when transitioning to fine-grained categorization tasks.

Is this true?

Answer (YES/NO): YES